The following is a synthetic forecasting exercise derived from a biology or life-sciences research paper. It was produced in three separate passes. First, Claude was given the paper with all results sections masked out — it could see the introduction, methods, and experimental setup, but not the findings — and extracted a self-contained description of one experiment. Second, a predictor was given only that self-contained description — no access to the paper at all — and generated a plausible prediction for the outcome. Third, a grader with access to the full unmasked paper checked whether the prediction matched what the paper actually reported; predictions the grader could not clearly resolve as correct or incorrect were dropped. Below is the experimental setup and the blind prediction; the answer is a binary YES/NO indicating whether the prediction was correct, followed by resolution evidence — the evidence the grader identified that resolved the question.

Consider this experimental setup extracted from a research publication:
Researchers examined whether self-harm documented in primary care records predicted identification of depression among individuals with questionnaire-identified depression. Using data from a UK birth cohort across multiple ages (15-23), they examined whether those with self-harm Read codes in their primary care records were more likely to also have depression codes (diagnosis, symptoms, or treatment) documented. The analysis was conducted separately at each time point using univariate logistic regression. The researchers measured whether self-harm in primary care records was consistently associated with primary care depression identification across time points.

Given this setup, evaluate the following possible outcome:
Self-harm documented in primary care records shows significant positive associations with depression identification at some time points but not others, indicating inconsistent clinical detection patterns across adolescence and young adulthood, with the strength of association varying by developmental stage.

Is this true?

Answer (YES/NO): NO